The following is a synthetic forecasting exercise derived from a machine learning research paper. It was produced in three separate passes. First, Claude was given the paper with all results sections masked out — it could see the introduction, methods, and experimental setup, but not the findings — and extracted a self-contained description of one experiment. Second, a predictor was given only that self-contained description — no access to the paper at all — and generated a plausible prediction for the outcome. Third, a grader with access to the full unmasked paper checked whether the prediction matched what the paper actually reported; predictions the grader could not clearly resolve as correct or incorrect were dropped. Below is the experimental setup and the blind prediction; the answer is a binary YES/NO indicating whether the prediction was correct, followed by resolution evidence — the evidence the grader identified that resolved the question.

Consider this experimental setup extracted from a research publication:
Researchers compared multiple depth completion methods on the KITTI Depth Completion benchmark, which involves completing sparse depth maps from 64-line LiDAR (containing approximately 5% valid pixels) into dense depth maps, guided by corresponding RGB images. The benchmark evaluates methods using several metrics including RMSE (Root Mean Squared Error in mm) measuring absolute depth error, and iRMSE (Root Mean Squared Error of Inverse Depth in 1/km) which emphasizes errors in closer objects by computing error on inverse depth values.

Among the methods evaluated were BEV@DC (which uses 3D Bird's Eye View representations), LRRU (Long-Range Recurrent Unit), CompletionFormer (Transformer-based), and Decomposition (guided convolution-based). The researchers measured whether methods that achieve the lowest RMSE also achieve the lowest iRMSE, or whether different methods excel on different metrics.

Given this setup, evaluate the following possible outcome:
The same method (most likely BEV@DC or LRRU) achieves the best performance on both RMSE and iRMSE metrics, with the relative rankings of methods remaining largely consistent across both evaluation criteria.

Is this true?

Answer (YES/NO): NO